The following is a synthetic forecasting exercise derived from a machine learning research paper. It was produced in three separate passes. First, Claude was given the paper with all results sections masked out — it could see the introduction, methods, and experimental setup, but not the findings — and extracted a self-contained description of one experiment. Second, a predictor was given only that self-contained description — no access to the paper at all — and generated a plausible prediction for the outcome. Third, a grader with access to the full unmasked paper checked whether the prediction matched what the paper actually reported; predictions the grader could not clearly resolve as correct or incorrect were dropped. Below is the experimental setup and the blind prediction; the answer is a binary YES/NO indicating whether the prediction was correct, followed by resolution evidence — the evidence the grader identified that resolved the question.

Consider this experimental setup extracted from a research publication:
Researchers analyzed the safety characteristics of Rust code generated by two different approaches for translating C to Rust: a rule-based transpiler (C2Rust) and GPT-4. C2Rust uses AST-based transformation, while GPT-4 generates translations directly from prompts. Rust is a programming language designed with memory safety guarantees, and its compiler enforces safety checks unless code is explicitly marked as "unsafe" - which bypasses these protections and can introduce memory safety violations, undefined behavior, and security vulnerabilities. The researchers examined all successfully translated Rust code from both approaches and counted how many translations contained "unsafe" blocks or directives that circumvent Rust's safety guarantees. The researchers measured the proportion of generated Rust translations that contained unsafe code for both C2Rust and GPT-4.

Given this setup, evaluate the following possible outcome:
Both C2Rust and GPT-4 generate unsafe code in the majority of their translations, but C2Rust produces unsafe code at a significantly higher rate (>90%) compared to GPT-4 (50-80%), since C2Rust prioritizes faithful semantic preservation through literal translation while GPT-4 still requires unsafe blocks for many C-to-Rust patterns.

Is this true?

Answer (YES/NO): NO